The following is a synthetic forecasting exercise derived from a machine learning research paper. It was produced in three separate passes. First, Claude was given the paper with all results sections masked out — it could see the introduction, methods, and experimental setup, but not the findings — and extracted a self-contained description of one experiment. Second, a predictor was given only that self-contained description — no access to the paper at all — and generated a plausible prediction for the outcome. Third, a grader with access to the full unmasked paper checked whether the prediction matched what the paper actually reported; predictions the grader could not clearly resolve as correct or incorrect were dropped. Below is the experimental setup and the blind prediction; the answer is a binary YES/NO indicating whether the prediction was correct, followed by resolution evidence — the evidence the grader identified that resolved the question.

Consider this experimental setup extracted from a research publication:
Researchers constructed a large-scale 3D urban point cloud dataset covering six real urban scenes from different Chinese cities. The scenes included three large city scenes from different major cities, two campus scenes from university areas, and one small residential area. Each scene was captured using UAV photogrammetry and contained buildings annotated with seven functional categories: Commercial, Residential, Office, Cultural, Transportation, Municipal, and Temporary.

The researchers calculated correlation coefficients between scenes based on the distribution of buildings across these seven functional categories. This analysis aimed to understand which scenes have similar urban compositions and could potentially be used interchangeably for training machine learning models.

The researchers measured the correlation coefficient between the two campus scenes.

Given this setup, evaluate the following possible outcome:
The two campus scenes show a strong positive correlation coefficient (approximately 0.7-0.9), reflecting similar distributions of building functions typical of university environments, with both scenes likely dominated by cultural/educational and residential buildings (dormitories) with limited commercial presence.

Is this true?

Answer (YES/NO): YES